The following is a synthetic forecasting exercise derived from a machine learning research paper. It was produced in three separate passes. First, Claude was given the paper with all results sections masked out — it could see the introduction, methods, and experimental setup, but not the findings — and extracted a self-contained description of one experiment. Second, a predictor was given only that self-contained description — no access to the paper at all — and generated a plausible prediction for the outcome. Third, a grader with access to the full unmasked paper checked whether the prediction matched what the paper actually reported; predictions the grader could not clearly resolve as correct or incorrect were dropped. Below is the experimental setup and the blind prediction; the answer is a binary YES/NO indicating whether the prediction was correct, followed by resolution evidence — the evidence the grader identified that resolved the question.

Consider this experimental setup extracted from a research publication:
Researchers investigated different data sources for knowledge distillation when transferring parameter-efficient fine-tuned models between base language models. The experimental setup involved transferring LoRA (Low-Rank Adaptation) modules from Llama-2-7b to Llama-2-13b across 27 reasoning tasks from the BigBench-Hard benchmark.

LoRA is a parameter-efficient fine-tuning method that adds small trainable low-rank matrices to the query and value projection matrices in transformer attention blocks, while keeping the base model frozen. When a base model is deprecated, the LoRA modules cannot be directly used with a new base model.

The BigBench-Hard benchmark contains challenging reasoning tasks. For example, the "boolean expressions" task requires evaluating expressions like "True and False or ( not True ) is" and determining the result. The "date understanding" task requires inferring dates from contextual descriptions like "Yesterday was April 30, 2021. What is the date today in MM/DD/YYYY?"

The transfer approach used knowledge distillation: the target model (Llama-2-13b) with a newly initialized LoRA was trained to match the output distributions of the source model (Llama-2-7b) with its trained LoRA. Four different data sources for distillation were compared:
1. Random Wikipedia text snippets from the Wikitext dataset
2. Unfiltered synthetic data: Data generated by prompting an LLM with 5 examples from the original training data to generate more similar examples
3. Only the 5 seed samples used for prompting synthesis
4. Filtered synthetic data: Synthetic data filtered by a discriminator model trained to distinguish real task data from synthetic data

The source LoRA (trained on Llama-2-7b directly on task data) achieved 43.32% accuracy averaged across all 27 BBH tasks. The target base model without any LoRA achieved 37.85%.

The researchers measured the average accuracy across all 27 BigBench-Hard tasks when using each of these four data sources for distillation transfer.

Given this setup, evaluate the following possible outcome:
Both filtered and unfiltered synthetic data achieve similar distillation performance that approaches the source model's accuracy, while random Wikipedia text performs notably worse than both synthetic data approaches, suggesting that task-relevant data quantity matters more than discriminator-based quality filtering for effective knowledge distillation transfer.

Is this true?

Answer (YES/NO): NO